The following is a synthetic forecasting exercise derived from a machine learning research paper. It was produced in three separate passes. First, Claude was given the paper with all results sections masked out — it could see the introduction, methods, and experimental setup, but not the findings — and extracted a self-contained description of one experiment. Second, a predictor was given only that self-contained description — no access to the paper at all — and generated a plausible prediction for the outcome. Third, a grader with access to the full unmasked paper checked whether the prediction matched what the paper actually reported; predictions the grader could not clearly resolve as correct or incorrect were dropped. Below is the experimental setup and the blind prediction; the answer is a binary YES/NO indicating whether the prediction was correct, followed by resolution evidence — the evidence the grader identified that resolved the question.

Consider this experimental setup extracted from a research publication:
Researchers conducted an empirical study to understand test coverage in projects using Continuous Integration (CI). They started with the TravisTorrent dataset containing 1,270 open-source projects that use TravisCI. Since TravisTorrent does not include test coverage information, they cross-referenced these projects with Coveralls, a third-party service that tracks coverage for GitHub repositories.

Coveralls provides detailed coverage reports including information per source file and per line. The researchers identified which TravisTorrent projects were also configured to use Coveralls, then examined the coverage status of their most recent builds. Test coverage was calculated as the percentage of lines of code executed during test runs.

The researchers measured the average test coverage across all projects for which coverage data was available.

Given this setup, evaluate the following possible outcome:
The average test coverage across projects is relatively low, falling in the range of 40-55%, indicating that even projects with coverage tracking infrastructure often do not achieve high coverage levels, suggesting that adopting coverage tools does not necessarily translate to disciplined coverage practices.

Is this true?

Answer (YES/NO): NO